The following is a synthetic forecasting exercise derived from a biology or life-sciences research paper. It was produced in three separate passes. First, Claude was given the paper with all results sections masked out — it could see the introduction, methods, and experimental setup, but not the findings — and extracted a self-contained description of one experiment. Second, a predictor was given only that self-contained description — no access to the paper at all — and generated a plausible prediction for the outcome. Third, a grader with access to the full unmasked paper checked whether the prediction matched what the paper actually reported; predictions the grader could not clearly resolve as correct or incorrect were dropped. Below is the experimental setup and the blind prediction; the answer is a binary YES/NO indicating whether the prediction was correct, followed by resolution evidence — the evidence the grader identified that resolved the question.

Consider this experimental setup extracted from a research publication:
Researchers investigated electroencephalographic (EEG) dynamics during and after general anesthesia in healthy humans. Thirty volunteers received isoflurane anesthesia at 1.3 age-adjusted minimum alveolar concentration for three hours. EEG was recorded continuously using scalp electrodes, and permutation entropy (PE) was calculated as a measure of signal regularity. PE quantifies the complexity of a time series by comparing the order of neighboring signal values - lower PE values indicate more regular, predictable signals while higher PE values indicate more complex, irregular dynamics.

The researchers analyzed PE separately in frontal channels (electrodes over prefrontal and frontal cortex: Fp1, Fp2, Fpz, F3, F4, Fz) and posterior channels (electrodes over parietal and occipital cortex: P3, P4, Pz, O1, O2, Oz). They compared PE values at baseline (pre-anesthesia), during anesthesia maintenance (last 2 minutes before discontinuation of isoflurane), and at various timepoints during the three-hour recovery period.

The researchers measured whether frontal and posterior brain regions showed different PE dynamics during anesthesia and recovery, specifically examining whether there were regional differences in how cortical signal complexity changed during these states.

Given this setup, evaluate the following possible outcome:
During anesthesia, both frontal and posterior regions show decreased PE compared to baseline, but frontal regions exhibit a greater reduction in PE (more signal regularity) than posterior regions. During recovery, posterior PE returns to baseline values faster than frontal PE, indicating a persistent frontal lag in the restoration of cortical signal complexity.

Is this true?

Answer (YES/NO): NO